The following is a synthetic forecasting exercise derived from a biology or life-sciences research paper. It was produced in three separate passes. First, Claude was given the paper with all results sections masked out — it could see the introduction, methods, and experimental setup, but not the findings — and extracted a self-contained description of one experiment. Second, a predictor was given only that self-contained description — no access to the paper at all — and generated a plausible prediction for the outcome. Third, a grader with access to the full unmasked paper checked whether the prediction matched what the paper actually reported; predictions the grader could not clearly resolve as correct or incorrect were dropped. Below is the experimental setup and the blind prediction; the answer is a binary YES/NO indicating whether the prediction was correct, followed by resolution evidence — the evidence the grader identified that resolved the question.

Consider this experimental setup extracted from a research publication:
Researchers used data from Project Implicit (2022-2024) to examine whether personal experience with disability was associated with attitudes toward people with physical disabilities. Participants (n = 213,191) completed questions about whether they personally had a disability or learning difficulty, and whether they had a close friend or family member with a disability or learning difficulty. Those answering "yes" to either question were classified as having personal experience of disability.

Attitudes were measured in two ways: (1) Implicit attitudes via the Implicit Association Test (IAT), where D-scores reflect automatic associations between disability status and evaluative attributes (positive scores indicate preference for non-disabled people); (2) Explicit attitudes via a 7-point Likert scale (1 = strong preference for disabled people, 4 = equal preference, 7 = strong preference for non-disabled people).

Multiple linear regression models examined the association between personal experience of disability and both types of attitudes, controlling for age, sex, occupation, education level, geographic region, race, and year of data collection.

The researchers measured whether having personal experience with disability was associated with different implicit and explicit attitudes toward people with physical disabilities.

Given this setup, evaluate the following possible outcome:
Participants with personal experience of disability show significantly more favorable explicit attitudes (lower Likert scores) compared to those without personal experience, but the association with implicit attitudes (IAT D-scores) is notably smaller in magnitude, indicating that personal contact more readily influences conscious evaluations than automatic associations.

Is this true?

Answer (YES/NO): YES